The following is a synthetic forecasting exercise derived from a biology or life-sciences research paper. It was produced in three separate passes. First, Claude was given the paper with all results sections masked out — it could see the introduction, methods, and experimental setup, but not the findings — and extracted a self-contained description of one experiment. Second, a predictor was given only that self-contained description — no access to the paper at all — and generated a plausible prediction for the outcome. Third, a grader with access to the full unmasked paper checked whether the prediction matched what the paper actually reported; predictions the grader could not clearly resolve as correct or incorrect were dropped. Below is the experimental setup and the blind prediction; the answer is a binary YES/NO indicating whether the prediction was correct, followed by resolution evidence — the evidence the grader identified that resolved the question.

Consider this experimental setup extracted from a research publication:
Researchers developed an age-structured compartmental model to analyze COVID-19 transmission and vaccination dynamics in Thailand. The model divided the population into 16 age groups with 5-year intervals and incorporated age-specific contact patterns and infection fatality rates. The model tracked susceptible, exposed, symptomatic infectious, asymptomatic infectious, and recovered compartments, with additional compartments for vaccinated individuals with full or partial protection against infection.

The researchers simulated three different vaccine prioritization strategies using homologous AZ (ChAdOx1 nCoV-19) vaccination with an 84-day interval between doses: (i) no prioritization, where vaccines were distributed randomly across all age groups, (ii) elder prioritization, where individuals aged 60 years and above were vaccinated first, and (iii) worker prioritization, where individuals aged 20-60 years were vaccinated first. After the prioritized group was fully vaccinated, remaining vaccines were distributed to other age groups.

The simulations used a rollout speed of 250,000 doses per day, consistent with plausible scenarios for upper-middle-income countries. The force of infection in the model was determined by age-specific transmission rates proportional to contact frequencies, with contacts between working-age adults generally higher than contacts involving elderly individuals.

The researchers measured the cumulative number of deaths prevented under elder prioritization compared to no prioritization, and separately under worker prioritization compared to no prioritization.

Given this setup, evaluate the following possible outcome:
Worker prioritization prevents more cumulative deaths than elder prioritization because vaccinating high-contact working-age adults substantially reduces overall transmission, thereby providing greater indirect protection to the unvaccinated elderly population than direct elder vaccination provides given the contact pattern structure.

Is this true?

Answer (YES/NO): NO